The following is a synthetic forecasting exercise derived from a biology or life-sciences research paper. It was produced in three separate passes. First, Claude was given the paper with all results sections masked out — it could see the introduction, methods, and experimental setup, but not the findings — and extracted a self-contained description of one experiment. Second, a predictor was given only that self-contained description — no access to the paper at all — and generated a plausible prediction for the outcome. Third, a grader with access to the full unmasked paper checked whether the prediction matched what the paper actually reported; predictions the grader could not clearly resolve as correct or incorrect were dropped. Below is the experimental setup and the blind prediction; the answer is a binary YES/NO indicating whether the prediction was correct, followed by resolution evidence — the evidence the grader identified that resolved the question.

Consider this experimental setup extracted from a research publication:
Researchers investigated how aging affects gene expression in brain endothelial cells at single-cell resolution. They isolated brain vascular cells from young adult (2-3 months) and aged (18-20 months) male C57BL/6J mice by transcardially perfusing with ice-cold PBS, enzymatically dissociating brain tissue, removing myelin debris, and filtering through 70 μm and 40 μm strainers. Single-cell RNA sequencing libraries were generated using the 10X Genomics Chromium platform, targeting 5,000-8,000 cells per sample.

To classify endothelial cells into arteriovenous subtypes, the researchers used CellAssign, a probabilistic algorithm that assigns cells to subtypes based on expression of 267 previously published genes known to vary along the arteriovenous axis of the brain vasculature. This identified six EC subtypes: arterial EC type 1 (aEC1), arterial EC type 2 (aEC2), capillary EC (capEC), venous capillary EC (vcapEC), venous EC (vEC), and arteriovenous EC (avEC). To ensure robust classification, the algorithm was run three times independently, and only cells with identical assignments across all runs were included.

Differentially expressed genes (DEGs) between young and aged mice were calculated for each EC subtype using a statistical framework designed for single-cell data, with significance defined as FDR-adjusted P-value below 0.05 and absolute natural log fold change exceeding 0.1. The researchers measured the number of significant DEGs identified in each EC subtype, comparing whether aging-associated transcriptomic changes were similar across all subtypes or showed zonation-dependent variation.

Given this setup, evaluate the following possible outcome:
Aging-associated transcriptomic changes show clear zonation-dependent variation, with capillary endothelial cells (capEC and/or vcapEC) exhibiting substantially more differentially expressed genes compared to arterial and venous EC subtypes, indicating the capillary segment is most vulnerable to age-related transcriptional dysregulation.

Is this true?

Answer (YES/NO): YES